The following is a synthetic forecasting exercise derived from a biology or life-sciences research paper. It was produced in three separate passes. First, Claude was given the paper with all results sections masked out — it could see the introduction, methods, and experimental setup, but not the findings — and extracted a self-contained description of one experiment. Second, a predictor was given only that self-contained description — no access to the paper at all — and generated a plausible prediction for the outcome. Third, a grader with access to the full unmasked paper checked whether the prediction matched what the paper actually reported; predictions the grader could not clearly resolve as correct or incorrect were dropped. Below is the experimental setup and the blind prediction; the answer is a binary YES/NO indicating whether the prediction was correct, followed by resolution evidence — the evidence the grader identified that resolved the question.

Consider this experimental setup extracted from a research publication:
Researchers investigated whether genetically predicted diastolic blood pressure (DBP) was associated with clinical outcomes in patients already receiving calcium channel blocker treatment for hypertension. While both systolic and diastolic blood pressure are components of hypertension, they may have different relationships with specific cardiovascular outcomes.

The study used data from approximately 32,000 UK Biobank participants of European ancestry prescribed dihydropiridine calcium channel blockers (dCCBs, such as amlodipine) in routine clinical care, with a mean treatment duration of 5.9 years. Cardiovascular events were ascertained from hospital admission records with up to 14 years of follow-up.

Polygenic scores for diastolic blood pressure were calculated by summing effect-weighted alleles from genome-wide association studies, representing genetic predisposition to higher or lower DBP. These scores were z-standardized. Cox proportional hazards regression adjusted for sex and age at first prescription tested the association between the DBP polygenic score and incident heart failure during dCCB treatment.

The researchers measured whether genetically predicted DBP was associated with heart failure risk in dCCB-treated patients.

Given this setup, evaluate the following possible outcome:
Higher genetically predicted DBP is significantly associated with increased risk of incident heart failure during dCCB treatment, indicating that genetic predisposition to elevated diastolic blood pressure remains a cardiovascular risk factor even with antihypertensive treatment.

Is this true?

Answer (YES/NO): NO